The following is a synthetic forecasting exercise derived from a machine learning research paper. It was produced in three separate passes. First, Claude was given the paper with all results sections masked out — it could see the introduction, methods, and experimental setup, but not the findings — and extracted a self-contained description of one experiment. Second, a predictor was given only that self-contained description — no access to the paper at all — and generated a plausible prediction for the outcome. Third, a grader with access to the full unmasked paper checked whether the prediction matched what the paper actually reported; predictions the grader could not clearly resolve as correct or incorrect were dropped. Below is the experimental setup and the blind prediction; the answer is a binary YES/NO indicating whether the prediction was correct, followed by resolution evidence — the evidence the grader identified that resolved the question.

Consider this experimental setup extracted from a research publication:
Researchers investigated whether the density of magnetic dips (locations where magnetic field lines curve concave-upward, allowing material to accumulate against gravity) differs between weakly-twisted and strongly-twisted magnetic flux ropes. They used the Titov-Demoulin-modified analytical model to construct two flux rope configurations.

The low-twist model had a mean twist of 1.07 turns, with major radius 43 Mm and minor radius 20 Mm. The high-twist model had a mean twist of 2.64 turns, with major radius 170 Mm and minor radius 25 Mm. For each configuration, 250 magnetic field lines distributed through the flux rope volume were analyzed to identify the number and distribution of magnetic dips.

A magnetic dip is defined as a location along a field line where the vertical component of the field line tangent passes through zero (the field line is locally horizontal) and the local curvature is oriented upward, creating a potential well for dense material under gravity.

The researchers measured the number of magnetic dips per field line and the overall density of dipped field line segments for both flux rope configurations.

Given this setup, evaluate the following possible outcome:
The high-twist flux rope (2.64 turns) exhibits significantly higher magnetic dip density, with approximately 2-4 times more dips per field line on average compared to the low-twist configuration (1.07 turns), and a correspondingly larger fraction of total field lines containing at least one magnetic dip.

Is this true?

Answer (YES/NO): YES